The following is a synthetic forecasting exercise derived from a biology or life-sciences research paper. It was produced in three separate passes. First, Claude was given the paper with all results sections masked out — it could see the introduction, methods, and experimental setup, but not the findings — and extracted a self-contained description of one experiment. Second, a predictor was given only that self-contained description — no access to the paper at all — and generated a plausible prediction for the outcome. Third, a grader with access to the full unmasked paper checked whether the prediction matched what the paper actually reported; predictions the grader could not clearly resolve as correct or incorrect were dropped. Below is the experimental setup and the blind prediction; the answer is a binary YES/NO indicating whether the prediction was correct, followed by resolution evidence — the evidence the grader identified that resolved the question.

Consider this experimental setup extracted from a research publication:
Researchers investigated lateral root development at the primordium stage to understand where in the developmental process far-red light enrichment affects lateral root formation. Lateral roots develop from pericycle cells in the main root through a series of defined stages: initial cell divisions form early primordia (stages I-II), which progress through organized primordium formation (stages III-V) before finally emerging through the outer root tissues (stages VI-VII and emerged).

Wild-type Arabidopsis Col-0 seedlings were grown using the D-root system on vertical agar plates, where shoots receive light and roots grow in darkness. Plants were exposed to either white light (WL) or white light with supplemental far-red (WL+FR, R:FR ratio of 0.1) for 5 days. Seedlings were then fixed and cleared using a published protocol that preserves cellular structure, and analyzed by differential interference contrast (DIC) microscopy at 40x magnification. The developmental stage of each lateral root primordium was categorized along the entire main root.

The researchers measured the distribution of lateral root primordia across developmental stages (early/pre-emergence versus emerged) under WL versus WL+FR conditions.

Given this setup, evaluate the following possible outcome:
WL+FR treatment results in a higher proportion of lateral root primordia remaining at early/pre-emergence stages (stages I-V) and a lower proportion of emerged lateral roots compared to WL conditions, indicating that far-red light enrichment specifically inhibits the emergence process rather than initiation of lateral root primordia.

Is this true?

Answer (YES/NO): NO